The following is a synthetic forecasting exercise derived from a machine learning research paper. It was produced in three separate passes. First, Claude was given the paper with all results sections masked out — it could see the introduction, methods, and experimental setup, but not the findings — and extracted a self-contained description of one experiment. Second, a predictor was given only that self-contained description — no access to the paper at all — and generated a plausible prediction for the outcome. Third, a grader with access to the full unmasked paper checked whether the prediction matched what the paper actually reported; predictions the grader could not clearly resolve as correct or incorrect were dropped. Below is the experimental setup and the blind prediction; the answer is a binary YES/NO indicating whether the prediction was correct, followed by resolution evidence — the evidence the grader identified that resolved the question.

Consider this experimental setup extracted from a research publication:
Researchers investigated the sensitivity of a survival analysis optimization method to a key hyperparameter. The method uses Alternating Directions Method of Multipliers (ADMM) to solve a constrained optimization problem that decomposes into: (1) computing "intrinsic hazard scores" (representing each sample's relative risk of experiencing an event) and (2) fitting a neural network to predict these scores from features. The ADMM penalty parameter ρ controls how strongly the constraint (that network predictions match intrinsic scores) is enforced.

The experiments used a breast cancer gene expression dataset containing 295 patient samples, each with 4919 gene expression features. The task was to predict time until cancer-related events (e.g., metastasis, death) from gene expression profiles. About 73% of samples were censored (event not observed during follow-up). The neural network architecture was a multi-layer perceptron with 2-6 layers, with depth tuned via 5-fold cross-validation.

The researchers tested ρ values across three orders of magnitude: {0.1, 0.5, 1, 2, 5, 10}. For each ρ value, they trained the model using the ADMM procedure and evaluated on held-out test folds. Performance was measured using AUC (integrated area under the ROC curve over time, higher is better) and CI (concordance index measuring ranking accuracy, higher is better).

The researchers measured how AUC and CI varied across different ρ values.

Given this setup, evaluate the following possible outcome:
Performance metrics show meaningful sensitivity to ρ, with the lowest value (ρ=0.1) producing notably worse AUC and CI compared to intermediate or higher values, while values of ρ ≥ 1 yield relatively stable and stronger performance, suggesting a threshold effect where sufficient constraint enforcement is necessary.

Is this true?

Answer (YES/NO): NO